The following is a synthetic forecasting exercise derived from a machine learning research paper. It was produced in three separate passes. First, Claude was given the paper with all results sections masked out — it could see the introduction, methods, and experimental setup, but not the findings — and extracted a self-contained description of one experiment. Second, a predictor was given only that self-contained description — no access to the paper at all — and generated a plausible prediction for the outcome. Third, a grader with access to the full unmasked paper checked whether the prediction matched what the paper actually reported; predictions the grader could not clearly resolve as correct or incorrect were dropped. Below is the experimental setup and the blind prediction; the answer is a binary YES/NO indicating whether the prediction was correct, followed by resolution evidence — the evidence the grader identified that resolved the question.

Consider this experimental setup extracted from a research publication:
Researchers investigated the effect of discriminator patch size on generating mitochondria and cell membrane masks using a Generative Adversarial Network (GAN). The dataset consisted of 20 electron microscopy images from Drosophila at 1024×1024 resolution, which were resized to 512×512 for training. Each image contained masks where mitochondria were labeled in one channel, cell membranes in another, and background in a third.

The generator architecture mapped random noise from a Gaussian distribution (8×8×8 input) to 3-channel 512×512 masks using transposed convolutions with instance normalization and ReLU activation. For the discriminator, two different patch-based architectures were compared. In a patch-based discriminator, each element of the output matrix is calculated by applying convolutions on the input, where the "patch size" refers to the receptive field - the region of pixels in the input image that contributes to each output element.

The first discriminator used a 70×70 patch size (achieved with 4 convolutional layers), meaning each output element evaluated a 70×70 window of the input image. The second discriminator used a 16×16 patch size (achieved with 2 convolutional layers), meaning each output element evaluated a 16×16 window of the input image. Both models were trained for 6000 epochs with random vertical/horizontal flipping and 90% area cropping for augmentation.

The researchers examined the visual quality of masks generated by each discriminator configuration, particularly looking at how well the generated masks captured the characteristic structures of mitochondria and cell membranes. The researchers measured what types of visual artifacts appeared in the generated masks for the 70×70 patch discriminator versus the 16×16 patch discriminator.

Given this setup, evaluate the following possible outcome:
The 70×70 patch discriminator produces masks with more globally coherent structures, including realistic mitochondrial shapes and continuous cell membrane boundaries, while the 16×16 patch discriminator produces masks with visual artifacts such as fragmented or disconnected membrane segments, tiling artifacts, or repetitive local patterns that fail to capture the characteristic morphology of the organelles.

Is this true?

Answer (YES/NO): NO